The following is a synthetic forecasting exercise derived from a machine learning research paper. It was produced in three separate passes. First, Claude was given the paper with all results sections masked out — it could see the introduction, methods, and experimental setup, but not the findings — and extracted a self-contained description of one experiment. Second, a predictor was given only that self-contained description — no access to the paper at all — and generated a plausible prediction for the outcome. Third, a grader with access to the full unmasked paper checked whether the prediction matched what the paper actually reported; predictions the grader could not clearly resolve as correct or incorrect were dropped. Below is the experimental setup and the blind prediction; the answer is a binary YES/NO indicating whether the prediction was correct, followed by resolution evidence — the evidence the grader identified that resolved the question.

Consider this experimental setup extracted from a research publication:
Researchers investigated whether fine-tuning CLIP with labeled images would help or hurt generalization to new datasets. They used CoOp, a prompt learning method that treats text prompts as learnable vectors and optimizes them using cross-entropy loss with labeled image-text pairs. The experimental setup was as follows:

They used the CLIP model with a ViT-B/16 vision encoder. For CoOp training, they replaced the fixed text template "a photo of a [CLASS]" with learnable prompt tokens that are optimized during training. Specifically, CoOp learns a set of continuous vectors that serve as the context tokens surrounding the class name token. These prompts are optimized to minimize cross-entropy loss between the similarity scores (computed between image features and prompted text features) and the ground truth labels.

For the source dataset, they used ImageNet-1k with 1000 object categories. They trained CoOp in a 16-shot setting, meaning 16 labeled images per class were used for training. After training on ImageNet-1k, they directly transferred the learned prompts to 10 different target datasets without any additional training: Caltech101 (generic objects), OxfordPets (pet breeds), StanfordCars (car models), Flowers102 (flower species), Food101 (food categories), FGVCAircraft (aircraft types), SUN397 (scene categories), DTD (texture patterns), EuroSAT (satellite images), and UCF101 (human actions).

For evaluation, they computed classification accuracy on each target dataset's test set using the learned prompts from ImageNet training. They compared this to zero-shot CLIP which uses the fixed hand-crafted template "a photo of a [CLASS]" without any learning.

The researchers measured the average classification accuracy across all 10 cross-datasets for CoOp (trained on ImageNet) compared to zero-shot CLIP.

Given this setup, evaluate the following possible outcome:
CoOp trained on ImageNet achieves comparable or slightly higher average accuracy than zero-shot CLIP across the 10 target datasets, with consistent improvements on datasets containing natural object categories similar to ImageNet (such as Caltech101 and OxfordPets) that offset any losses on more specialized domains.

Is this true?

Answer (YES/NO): NO